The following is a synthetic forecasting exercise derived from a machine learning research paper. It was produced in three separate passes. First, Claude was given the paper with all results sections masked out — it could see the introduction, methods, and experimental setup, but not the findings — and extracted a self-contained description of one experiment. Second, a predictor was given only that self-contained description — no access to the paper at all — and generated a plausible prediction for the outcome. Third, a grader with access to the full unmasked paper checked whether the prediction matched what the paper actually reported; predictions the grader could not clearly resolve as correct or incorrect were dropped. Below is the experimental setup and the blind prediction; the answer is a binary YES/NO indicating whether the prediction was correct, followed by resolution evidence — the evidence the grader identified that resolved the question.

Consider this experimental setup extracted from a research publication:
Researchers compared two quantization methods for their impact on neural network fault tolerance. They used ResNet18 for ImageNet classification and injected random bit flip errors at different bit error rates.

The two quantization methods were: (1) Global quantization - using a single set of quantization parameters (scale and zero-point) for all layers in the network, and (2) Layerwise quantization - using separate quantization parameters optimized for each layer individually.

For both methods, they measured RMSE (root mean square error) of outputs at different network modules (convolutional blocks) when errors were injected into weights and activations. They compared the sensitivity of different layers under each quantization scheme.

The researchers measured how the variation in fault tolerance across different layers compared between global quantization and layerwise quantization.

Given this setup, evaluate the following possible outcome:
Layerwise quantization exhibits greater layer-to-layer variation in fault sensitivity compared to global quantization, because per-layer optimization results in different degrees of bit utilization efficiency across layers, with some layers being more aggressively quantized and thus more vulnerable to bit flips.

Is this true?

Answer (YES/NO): NO